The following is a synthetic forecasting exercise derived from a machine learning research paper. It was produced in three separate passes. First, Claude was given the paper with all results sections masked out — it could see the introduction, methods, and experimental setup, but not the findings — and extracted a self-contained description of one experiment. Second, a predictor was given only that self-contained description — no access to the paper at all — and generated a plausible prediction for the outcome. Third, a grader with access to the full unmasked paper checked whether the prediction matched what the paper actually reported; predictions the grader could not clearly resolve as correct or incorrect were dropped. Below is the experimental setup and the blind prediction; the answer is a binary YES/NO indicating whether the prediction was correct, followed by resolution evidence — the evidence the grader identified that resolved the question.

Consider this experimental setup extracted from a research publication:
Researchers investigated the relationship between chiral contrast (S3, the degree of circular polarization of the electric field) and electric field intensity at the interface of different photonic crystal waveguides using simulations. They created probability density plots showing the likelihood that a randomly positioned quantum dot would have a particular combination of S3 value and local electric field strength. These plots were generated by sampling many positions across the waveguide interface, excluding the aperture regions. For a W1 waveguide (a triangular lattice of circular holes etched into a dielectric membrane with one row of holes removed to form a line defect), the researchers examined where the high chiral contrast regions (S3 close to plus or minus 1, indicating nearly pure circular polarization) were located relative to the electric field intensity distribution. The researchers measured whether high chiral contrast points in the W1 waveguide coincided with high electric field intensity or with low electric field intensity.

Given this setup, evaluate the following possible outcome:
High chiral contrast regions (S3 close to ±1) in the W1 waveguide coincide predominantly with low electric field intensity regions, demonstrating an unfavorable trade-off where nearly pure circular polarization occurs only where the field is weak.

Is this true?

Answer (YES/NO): NO